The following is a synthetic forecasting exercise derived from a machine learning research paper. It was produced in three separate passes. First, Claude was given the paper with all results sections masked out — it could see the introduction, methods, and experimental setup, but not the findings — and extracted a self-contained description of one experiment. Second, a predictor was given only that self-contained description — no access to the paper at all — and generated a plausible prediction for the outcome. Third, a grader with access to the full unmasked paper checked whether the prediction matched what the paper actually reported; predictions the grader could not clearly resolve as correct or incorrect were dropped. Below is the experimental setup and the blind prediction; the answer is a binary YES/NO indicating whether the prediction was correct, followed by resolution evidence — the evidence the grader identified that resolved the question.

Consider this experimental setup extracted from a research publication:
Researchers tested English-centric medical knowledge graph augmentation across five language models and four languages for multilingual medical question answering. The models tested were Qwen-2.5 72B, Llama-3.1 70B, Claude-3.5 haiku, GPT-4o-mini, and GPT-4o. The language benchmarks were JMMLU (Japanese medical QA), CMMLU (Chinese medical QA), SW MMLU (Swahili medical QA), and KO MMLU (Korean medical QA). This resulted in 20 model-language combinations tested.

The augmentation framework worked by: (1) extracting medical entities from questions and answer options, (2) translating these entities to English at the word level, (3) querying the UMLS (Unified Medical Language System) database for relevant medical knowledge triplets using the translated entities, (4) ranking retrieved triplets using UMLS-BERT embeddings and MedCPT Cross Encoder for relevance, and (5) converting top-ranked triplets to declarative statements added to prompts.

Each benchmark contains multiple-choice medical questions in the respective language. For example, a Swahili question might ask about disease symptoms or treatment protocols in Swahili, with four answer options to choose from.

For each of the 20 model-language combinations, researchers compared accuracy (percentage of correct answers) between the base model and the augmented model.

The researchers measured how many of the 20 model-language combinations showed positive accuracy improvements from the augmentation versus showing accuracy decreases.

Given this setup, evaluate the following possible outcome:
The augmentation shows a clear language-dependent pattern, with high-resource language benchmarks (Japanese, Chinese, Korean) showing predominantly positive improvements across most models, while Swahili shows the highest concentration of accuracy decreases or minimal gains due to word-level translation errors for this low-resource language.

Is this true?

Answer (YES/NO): NO